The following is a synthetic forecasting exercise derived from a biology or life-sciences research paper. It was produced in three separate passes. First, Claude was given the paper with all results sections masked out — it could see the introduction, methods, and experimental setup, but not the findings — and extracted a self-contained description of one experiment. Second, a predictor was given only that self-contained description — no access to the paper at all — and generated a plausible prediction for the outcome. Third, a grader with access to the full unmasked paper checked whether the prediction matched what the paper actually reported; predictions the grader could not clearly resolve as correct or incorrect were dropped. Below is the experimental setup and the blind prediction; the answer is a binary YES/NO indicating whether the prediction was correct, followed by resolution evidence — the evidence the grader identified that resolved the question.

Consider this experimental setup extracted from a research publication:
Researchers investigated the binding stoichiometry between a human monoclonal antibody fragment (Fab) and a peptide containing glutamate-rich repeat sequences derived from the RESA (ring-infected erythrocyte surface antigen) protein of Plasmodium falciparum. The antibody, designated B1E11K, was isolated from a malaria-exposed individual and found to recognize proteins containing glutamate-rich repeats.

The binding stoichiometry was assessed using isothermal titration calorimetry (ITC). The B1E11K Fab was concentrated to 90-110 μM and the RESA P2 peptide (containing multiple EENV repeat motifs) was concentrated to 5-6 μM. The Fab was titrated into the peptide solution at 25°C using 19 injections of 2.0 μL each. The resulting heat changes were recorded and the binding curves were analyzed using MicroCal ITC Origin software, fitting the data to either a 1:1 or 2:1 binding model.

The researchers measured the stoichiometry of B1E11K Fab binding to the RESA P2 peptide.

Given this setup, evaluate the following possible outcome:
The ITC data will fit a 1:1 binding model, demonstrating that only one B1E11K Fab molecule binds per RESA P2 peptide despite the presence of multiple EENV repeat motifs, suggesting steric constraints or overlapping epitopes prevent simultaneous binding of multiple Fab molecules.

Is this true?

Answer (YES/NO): NO